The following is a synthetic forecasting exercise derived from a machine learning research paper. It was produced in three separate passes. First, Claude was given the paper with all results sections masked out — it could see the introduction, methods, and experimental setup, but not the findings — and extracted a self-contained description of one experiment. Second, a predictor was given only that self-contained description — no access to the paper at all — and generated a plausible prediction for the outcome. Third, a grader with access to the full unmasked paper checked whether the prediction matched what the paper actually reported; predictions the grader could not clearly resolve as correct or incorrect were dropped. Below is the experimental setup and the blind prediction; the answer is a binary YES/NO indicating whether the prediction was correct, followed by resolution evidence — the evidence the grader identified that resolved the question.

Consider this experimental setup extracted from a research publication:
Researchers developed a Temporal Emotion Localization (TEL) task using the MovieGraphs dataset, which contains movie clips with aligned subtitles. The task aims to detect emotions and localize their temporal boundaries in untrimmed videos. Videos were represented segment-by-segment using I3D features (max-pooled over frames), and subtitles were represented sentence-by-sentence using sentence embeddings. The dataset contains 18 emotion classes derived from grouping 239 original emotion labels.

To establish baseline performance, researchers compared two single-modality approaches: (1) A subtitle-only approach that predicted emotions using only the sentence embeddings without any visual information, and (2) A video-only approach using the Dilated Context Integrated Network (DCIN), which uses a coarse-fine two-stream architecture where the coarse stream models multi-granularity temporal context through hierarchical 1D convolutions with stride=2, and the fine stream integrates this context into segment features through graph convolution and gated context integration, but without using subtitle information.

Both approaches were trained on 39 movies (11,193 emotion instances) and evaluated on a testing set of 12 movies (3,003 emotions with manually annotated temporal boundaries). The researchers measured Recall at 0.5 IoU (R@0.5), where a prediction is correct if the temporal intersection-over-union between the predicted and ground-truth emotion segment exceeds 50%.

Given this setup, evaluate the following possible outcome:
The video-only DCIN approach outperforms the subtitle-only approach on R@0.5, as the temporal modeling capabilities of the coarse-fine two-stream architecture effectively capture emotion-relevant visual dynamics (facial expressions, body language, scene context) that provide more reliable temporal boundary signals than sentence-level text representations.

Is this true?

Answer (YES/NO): YES